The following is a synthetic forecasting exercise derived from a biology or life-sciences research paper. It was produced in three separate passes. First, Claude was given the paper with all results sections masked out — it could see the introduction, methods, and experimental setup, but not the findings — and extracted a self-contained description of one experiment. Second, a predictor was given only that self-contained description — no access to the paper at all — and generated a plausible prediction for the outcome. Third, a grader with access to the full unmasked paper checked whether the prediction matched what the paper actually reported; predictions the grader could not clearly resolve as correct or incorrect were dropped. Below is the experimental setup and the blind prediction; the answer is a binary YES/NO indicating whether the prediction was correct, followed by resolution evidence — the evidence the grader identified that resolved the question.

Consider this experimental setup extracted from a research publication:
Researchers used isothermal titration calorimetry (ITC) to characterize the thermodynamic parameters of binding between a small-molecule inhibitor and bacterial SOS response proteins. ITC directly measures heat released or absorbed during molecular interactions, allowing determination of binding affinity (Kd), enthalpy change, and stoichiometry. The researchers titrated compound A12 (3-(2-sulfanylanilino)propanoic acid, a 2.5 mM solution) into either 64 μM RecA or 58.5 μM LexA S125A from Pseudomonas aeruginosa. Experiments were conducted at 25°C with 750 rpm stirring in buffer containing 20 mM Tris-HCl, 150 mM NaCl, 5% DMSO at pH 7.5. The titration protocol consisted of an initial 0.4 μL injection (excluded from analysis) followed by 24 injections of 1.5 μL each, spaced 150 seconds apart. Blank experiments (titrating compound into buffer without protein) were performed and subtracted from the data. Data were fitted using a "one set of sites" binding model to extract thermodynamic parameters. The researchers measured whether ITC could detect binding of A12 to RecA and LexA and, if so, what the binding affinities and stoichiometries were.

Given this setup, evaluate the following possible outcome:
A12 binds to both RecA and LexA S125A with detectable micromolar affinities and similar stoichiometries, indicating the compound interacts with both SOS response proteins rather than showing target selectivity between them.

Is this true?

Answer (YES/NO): YES